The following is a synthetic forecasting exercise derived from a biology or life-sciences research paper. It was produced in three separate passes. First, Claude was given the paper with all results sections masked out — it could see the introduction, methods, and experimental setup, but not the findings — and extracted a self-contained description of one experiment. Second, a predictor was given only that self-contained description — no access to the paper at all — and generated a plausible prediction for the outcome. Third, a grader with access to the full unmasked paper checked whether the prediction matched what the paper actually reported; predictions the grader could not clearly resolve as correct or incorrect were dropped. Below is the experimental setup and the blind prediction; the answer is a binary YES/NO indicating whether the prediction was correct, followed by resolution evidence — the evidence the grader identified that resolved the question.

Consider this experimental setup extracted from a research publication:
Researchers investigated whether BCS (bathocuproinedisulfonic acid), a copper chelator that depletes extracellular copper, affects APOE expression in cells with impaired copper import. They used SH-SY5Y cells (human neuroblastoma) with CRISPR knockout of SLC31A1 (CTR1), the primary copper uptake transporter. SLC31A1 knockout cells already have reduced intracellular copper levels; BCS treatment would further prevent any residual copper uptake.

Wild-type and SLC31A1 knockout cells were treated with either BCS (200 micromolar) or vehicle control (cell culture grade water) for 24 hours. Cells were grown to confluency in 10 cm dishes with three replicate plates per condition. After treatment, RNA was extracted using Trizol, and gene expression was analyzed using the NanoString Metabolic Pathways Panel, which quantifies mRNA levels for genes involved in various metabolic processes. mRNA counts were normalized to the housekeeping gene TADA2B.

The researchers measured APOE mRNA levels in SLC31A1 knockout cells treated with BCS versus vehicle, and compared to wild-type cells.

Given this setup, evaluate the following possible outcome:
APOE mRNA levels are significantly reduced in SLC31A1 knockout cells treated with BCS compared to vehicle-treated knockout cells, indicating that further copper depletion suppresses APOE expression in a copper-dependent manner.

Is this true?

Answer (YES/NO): NO